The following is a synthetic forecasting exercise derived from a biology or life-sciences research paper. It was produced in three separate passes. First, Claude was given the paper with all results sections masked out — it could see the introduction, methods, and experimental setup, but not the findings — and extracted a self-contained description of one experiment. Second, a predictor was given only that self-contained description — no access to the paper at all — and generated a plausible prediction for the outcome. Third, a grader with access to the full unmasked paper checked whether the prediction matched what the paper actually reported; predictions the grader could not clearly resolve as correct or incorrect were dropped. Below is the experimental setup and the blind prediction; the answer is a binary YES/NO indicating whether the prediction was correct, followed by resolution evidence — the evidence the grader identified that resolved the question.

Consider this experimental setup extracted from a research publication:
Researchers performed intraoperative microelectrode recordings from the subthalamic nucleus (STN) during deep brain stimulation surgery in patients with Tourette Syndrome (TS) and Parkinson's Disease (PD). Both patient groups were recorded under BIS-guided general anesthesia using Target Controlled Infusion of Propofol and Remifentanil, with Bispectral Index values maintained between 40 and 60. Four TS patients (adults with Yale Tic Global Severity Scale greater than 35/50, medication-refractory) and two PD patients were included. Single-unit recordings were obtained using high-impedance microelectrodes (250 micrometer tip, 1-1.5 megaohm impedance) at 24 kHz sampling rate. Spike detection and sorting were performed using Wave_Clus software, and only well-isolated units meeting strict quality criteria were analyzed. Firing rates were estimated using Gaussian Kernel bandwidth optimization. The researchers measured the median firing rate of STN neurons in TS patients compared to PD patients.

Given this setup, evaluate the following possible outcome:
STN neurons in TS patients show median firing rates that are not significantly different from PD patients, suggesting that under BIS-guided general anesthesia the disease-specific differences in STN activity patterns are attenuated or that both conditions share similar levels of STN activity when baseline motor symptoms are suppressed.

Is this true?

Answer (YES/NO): YES